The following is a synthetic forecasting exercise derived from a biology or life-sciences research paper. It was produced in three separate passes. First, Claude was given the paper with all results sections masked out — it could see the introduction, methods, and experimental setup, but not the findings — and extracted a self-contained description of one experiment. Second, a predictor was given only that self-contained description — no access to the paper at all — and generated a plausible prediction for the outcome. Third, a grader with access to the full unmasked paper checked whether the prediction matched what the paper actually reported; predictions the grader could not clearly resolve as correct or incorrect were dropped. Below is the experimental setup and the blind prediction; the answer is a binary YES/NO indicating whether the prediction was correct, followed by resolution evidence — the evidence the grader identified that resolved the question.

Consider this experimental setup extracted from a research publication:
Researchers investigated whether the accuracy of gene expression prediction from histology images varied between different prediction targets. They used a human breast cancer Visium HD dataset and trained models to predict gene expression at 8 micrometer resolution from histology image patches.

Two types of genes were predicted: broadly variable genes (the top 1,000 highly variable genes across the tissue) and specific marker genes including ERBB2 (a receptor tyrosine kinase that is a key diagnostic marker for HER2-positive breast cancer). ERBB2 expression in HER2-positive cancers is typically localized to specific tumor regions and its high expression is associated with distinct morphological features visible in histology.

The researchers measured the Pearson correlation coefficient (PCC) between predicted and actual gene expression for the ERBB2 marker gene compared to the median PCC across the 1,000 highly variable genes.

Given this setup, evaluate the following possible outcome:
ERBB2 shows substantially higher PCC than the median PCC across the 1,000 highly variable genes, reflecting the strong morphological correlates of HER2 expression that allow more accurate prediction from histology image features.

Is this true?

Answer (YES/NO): YES